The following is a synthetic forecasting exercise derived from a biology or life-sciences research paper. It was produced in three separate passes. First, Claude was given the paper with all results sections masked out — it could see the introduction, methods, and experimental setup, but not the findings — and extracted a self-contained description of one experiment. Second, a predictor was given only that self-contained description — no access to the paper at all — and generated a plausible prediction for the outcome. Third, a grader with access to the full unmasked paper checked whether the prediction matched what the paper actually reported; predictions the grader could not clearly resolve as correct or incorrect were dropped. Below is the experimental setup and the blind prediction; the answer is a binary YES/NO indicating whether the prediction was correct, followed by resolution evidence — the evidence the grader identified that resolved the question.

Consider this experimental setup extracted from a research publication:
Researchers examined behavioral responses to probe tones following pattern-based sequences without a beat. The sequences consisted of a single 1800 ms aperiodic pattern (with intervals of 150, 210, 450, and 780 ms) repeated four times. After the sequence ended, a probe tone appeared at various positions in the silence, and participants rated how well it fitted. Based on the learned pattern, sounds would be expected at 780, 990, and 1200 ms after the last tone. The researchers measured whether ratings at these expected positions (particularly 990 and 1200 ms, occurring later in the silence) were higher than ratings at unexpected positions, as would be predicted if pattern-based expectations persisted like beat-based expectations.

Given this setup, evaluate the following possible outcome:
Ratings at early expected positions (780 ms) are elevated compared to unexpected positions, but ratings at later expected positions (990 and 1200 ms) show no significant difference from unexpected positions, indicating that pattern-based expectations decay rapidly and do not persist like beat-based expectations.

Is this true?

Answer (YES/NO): NO